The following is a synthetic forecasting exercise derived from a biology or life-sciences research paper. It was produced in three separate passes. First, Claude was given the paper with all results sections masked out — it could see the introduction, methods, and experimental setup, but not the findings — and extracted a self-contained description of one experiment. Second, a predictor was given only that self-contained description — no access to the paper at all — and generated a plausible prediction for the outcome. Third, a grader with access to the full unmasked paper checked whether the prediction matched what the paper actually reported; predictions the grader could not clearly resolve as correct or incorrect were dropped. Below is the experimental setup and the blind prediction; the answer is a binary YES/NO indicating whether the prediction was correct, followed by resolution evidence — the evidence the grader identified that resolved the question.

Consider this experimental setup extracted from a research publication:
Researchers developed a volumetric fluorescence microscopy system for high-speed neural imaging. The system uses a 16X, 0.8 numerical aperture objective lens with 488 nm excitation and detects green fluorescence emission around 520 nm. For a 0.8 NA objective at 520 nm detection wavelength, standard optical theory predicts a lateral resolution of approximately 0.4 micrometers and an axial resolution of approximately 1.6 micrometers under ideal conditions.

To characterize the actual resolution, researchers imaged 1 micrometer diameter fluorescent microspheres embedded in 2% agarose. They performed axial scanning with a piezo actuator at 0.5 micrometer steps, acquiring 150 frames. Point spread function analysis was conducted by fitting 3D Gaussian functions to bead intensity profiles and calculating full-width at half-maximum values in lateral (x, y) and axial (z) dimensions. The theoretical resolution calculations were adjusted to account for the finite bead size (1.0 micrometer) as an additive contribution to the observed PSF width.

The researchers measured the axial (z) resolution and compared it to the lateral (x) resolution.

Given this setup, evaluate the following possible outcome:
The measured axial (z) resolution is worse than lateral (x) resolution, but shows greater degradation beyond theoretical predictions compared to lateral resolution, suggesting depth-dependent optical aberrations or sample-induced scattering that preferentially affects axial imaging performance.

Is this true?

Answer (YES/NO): NO